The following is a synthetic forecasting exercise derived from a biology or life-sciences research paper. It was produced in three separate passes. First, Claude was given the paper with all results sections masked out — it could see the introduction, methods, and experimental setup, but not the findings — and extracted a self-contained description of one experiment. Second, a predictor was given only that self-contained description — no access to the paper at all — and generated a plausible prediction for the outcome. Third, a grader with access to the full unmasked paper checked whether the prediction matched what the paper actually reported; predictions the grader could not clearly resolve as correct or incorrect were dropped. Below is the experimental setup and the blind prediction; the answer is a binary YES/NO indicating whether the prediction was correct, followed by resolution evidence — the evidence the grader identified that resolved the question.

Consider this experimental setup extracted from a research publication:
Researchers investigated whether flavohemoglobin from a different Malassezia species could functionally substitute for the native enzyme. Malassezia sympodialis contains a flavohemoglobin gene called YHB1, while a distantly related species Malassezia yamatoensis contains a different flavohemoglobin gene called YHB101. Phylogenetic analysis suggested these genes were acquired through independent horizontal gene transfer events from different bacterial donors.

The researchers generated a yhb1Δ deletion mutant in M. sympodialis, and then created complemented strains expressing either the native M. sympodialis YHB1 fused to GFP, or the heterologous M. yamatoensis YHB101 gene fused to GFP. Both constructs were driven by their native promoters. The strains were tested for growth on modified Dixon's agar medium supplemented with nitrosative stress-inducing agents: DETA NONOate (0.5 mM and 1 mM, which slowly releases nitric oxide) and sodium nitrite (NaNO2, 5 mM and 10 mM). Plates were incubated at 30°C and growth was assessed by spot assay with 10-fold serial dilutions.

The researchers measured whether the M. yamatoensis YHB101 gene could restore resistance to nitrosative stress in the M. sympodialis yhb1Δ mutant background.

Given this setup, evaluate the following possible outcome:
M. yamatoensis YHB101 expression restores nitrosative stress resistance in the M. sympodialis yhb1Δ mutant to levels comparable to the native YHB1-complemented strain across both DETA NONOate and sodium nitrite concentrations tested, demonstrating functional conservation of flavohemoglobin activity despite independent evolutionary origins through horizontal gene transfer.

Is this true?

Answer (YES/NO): YES